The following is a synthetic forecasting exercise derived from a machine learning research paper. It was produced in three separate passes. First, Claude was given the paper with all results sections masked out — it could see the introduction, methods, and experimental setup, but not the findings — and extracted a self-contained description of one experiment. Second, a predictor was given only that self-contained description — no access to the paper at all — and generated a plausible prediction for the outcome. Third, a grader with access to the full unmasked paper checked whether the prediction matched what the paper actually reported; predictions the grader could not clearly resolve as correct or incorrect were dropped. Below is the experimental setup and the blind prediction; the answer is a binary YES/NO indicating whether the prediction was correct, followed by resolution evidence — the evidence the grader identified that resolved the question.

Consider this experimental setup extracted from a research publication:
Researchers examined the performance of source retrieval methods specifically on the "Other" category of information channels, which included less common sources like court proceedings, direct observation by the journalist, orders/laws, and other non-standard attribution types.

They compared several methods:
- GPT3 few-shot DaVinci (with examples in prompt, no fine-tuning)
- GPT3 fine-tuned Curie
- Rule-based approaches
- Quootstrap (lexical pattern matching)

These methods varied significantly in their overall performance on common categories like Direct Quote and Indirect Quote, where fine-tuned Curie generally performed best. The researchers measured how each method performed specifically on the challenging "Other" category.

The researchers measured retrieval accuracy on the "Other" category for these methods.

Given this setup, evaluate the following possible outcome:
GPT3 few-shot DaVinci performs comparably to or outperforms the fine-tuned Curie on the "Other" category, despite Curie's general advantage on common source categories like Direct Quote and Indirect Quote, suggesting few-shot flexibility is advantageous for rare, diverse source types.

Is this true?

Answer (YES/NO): YES